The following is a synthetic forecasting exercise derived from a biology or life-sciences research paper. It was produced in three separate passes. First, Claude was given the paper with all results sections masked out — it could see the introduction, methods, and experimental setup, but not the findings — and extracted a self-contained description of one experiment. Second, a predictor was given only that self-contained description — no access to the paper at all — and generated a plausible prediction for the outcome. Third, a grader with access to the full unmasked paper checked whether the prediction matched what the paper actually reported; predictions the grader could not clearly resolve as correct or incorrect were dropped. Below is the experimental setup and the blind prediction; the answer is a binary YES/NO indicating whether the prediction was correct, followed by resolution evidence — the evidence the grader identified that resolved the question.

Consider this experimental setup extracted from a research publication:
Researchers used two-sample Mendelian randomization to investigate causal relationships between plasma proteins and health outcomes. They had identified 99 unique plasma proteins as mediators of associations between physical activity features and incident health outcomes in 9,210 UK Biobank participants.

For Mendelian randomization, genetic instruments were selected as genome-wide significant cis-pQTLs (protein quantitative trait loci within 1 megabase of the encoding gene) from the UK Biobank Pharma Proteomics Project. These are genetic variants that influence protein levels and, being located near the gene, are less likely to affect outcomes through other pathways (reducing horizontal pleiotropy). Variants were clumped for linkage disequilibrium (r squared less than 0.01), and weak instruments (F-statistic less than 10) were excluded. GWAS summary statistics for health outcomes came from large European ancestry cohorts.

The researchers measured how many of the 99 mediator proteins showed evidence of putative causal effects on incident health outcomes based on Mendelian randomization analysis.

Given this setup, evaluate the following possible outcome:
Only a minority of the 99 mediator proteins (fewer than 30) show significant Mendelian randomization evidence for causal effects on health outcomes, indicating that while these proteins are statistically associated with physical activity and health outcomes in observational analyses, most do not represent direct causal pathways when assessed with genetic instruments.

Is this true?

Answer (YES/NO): NO